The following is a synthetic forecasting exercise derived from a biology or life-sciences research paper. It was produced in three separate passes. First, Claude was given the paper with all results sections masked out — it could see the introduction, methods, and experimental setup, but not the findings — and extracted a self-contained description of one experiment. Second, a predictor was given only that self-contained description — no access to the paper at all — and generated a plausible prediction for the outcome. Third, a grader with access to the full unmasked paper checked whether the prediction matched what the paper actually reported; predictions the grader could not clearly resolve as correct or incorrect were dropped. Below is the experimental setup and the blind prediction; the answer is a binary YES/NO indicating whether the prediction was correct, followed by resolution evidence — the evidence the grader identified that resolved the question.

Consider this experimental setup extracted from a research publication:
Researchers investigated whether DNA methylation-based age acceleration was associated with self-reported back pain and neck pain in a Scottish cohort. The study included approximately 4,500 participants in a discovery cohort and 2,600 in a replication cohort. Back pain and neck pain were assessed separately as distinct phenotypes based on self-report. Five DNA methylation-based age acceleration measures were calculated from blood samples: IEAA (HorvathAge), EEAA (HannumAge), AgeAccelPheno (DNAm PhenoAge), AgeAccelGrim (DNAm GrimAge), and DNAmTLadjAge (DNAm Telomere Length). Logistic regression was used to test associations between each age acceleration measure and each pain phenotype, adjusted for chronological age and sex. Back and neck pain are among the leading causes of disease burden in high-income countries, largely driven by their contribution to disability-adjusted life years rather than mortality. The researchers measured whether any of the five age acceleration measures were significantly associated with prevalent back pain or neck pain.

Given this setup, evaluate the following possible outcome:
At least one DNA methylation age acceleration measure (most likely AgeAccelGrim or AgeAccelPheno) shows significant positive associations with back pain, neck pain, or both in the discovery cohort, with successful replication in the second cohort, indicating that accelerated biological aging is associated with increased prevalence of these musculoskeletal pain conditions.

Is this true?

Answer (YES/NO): NO